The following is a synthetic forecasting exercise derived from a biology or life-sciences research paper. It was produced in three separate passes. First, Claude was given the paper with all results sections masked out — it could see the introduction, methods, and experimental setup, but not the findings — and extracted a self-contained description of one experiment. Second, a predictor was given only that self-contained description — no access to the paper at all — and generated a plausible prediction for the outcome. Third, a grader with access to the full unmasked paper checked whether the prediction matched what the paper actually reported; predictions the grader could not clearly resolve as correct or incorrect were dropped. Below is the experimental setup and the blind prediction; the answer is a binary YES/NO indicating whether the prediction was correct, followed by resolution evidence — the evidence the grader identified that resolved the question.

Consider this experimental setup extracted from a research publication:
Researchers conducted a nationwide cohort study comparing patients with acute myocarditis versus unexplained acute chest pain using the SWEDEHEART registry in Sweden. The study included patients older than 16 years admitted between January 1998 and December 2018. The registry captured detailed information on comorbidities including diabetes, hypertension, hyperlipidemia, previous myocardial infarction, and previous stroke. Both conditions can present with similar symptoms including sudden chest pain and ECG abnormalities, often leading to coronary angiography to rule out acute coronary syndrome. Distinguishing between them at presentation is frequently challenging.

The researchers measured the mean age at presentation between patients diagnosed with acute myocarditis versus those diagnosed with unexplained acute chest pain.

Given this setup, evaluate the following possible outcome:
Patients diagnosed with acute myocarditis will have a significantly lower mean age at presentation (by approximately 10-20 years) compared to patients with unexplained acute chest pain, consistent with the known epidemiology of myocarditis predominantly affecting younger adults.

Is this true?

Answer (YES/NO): NO